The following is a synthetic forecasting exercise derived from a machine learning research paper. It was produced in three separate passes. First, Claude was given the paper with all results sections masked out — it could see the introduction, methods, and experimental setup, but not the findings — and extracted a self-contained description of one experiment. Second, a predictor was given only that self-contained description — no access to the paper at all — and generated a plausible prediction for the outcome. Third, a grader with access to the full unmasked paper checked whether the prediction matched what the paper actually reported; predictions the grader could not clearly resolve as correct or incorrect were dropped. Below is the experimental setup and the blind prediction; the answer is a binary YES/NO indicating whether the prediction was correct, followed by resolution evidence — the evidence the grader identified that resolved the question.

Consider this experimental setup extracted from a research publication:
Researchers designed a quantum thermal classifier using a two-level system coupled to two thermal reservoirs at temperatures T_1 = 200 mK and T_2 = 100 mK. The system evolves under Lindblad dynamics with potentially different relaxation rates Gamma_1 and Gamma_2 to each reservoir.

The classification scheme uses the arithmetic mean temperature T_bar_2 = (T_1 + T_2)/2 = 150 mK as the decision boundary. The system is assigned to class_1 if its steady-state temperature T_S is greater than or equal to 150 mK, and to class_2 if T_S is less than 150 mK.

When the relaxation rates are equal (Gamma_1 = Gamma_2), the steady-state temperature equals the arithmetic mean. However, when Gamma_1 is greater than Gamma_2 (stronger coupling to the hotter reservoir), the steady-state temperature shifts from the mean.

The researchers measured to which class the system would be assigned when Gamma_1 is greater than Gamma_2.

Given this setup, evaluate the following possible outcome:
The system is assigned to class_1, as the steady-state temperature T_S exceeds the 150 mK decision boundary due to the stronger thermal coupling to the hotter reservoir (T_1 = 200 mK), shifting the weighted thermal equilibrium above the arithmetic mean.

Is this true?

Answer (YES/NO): YES